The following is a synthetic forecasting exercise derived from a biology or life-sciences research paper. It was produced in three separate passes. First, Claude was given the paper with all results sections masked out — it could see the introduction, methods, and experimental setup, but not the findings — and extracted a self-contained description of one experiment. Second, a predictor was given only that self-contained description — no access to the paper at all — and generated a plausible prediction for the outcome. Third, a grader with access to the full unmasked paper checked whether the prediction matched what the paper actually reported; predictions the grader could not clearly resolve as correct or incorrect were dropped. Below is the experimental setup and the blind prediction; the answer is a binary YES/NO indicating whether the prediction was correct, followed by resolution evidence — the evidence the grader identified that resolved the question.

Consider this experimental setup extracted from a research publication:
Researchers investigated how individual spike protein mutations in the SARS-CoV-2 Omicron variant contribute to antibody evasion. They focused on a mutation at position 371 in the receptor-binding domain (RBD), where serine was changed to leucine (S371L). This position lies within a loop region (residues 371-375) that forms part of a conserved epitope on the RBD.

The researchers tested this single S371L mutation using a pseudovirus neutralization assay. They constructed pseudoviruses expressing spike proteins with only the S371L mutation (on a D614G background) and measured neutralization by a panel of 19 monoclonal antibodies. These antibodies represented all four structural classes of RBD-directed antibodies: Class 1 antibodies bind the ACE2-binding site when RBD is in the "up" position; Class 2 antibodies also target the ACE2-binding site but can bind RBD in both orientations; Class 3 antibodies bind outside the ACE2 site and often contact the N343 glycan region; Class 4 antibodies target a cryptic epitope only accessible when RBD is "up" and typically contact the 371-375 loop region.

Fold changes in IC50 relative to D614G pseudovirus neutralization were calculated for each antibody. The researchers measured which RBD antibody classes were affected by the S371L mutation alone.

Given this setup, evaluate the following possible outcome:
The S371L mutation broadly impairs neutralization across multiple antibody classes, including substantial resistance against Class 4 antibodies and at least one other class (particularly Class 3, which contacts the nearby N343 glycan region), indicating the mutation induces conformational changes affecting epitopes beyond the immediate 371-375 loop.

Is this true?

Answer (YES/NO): YES